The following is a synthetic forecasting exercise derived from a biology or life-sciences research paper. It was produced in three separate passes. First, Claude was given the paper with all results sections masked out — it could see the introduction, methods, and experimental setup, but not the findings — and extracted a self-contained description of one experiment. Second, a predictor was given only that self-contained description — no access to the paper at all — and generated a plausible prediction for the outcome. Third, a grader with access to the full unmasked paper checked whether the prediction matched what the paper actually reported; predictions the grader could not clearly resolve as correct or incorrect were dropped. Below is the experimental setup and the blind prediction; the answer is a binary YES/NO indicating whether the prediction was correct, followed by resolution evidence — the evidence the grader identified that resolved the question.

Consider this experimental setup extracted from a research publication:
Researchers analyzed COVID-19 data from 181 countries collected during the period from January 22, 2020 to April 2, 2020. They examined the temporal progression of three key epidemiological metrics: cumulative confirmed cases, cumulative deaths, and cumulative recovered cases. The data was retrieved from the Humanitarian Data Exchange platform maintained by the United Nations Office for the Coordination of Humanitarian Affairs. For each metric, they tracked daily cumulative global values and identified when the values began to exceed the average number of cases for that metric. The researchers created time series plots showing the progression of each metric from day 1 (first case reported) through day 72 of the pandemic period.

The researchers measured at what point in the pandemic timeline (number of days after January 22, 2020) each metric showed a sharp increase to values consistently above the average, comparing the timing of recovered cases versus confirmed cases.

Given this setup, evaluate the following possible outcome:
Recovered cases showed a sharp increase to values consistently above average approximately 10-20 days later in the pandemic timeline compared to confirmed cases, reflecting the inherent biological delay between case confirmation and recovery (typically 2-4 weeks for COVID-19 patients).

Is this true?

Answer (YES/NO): NO